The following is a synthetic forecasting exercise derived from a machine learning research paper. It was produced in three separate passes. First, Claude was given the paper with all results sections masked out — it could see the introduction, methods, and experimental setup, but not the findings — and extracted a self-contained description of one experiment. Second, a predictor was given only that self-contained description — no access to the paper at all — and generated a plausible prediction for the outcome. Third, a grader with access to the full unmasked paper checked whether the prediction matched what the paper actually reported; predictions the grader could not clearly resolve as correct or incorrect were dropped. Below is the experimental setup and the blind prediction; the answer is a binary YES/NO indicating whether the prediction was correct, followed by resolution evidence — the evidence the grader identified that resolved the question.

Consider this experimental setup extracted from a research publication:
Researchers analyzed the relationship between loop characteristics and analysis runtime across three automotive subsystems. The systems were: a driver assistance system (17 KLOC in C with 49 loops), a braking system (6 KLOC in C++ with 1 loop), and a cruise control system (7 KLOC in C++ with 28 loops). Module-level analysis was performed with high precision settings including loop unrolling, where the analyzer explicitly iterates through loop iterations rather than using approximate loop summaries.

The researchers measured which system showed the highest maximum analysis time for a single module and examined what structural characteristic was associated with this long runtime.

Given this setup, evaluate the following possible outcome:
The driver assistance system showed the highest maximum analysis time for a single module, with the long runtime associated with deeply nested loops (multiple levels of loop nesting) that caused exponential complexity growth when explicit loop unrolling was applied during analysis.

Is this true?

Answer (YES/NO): NO